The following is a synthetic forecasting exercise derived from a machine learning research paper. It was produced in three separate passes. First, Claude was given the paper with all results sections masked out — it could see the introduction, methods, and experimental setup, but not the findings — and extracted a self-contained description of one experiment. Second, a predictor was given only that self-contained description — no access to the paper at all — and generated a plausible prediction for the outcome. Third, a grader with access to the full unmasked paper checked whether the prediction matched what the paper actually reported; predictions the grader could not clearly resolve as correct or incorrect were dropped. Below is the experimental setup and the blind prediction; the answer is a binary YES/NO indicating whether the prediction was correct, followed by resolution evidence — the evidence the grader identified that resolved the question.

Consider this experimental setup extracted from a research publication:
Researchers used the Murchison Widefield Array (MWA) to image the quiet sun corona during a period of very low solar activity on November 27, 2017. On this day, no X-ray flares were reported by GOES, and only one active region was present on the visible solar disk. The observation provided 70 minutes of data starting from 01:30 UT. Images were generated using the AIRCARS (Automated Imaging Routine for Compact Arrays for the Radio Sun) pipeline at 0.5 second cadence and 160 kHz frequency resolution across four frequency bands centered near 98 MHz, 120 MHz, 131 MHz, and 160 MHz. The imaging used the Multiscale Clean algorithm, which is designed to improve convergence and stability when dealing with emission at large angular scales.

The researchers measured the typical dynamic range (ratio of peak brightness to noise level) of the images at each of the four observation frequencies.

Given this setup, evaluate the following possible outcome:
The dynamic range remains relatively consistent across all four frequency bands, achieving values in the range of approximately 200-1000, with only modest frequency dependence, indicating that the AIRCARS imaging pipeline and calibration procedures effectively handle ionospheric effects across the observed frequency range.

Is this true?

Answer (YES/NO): NO